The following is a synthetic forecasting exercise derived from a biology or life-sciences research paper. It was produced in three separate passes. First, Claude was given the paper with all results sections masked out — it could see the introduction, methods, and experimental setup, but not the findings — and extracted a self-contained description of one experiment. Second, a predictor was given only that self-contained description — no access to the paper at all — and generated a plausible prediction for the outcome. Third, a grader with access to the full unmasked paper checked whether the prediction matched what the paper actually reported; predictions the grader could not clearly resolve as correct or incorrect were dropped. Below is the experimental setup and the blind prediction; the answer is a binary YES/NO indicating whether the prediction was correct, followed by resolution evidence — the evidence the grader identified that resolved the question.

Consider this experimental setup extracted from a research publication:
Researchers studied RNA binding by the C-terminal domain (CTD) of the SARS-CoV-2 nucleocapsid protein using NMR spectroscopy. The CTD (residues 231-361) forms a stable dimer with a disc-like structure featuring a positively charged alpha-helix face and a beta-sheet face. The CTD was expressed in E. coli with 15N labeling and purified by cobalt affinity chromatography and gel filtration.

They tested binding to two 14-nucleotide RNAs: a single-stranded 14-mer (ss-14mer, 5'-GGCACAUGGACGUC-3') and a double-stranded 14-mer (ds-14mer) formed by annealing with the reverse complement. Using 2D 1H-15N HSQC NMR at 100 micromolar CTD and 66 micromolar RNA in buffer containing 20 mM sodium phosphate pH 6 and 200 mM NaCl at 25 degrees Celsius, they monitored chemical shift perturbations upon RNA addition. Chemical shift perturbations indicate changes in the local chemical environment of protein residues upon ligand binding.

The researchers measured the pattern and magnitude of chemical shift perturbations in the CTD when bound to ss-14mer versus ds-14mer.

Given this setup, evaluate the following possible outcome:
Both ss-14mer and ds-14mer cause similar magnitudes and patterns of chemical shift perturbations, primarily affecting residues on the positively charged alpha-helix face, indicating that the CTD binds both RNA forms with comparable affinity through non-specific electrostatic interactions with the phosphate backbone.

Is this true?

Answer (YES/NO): NO